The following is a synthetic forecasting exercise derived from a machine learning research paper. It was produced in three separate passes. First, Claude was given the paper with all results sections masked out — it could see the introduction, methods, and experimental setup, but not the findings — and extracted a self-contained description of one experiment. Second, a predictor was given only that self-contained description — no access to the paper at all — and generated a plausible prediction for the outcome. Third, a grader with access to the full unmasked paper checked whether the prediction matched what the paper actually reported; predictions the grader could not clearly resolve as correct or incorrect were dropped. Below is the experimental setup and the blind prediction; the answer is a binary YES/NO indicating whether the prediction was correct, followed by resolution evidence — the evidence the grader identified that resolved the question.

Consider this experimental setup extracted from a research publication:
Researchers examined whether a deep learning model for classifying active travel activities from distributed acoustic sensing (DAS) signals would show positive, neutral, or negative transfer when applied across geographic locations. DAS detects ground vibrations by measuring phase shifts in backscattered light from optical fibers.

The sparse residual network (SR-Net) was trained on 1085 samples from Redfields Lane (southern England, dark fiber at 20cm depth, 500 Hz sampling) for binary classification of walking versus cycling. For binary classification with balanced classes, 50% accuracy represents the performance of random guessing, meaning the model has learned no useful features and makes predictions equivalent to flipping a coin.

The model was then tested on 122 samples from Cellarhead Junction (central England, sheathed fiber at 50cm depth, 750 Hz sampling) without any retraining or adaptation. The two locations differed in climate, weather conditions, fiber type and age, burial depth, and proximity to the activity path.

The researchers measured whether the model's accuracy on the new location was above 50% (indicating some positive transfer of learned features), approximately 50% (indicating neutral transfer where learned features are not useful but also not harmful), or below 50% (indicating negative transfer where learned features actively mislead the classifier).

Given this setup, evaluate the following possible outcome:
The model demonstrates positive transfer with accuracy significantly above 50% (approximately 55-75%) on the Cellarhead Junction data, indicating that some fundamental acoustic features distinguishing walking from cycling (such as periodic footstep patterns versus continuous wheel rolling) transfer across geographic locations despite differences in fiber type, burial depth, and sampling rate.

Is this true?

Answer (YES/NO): NO